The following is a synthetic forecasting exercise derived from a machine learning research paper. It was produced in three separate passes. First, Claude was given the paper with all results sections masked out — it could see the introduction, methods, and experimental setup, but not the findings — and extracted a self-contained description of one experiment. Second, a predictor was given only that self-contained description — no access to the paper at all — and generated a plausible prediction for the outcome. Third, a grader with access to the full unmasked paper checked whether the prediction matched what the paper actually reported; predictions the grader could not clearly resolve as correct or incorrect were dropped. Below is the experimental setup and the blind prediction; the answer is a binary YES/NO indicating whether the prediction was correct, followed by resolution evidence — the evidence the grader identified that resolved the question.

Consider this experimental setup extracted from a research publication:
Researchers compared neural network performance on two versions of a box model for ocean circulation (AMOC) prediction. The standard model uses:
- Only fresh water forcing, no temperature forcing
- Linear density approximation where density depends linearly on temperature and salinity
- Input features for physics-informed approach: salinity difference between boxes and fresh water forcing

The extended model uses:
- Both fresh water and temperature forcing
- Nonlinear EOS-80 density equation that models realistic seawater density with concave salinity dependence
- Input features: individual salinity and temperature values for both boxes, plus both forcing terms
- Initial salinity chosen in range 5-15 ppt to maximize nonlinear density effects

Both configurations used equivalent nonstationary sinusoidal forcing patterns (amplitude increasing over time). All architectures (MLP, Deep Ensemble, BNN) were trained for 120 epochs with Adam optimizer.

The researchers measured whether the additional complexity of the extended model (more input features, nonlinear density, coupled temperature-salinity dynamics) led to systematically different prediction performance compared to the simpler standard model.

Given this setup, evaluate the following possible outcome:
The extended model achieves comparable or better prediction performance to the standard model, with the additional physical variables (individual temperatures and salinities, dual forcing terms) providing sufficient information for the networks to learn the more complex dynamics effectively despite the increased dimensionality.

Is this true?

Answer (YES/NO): YES